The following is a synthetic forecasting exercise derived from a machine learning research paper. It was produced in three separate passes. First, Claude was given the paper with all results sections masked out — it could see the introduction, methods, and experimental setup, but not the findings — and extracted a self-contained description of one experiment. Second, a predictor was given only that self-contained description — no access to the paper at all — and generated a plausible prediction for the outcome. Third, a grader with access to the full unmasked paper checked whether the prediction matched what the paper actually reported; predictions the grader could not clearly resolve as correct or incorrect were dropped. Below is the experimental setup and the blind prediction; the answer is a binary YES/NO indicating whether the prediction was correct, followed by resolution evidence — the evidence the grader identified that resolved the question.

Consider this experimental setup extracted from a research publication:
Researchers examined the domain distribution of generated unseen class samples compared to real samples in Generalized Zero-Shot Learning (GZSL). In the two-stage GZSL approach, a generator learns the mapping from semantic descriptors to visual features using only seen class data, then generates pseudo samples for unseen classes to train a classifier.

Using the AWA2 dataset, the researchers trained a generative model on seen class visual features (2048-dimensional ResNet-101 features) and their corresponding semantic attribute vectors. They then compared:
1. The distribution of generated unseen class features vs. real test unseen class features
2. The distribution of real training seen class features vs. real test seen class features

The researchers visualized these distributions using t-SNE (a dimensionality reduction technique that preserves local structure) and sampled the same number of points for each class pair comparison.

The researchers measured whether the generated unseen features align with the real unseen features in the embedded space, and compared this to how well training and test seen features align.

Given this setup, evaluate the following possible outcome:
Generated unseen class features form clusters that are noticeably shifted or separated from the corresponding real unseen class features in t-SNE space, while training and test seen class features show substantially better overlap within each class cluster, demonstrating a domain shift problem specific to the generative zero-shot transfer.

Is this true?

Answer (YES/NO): YES